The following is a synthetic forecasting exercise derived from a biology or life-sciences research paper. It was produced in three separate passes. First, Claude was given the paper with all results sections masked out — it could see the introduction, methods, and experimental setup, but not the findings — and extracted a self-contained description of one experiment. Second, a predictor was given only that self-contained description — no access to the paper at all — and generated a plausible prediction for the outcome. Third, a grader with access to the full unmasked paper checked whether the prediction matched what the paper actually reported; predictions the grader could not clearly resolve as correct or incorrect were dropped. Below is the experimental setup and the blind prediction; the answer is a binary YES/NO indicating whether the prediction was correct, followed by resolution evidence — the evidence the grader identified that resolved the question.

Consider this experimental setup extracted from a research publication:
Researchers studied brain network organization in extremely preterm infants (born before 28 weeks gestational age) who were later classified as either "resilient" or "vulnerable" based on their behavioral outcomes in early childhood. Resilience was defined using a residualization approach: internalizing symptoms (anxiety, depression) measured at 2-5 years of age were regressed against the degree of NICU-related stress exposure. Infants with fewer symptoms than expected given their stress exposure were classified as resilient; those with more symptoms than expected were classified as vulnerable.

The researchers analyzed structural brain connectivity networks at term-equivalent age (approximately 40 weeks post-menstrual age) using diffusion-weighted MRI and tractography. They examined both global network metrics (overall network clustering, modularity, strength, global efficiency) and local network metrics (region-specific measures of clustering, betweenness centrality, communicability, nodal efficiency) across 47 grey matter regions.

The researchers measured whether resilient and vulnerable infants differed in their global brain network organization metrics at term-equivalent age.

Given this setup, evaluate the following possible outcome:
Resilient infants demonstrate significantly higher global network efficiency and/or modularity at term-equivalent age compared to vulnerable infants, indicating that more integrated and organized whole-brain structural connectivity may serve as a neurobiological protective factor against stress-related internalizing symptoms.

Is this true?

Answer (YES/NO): NO